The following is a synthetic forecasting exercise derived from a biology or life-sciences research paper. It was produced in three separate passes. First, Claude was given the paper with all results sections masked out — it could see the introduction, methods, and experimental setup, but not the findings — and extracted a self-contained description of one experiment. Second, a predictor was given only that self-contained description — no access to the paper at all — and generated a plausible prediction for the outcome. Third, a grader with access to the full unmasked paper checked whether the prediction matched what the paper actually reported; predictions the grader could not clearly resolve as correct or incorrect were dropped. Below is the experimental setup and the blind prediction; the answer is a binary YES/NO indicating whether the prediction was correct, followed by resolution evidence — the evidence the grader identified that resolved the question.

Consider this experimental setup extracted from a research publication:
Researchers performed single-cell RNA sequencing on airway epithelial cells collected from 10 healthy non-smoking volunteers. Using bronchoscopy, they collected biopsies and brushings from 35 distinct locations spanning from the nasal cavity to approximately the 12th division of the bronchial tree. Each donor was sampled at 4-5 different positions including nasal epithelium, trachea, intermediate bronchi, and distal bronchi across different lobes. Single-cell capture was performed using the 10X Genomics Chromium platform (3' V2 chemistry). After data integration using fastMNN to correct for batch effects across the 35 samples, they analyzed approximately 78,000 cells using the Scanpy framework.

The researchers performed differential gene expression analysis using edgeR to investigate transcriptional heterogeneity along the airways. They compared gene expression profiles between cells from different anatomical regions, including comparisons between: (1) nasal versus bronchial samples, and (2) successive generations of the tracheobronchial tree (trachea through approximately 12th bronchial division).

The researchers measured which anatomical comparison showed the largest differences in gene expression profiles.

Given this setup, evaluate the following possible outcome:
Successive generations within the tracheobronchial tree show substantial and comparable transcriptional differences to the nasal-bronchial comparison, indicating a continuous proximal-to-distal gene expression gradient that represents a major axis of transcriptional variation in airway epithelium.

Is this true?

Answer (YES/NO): NO